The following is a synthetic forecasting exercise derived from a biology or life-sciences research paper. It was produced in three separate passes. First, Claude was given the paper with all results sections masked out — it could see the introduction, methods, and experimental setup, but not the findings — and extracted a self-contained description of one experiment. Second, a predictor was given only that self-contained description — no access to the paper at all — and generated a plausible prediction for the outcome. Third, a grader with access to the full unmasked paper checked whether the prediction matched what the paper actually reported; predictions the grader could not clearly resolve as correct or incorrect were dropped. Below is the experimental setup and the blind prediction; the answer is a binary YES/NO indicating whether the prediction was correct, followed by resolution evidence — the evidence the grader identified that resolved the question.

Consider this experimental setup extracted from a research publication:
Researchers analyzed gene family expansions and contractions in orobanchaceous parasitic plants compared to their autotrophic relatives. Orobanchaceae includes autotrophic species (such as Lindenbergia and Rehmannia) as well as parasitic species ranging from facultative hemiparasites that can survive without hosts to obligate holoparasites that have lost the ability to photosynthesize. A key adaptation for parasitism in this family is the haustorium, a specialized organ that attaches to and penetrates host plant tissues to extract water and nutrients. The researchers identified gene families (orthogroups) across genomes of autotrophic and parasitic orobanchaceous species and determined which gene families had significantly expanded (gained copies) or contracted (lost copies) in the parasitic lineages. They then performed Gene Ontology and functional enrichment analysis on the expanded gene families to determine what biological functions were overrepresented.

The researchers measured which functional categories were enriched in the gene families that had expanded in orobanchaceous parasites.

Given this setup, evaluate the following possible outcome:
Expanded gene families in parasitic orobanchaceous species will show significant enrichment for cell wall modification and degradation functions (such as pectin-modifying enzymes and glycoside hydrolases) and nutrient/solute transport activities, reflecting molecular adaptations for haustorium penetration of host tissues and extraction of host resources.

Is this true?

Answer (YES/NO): NO